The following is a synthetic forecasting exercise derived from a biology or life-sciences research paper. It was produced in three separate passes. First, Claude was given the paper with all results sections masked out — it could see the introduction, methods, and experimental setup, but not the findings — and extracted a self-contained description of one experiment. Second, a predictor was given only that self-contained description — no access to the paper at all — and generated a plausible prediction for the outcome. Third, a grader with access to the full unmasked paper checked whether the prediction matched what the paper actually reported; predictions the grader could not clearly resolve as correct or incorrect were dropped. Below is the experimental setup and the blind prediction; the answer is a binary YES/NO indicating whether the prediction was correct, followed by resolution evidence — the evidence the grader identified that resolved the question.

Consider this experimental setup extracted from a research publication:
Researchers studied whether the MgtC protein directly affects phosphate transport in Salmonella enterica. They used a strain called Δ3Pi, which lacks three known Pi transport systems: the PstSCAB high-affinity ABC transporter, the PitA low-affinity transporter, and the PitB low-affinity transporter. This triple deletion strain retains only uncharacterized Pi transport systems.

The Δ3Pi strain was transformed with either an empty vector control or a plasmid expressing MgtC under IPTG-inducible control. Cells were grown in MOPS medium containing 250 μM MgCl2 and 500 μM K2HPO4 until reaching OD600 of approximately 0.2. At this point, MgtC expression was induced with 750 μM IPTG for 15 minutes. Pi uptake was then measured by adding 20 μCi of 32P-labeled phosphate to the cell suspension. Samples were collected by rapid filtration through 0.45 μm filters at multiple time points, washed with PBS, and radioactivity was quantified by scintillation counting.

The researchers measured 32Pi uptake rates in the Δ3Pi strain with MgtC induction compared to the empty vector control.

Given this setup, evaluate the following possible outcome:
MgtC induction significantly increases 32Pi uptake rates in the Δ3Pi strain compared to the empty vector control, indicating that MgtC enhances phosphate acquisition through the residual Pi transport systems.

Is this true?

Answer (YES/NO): NO